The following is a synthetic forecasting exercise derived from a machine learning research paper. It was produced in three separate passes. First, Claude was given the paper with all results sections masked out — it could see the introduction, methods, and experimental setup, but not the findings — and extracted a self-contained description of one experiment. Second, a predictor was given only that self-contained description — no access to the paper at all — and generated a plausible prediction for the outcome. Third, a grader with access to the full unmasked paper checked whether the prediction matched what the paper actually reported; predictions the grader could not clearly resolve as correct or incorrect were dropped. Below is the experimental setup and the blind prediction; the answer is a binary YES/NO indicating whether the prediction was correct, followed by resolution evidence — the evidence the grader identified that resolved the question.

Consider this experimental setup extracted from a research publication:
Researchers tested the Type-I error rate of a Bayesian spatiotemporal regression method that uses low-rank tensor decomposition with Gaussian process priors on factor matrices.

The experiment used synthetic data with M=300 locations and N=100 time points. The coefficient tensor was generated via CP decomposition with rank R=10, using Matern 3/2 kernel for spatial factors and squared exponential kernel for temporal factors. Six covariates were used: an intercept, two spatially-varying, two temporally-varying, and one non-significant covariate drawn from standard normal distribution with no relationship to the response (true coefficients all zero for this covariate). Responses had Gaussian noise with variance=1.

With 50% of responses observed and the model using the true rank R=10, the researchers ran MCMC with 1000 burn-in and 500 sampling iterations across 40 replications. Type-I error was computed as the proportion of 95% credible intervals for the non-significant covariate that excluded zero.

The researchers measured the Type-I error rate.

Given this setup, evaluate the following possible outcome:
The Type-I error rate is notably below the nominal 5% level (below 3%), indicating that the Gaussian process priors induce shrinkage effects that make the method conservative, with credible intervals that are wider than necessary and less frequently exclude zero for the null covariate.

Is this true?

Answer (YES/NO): NO